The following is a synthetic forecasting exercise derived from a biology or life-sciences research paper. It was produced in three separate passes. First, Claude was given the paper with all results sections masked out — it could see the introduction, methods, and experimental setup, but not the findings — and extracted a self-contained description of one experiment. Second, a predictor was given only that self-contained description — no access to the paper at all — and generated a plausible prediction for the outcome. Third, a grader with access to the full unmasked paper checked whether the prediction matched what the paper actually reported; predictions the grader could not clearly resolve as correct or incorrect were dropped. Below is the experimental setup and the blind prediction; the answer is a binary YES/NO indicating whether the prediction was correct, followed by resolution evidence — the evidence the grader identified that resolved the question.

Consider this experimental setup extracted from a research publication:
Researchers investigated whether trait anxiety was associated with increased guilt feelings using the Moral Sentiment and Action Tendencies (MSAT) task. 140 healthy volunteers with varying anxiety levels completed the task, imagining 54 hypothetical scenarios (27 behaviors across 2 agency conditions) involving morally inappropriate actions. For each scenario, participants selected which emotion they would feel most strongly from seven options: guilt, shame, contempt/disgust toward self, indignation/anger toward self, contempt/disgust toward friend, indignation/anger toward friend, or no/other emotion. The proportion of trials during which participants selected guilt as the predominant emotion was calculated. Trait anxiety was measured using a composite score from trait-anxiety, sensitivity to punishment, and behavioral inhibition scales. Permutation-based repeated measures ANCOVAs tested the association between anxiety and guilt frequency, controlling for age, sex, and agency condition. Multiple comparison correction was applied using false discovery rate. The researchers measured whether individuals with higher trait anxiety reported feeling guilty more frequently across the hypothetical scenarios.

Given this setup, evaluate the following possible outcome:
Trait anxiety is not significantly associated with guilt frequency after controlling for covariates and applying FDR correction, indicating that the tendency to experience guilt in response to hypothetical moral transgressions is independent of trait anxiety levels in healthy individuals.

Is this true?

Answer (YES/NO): YES